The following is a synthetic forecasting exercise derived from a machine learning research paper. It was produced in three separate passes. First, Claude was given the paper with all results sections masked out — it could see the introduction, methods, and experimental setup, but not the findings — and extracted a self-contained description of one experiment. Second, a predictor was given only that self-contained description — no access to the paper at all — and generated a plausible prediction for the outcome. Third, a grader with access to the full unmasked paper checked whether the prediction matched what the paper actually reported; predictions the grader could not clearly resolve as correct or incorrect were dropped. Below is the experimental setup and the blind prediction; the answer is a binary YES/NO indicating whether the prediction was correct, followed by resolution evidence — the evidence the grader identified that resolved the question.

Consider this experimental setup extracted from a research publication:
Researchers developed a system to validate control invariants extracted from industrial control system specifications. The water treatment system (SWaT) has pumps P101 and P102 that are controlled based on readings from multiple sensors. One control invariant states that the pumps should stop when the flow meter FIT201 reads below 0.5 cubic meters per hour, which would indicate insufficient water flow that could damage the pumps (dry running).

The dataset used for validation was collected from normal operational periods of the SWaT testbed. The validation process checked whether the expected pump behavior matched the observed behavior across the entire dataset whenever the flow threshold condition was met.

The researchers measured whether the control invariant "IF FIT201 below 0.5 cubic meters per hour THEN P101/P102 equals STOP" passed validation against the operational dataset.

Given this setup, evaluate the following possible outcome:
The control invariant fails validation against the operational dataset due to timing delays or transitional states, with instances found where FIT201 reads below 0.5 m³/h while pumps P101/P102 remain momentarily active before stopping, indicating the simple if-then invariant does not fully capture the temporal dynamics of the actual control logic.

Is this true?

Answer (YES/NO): NO